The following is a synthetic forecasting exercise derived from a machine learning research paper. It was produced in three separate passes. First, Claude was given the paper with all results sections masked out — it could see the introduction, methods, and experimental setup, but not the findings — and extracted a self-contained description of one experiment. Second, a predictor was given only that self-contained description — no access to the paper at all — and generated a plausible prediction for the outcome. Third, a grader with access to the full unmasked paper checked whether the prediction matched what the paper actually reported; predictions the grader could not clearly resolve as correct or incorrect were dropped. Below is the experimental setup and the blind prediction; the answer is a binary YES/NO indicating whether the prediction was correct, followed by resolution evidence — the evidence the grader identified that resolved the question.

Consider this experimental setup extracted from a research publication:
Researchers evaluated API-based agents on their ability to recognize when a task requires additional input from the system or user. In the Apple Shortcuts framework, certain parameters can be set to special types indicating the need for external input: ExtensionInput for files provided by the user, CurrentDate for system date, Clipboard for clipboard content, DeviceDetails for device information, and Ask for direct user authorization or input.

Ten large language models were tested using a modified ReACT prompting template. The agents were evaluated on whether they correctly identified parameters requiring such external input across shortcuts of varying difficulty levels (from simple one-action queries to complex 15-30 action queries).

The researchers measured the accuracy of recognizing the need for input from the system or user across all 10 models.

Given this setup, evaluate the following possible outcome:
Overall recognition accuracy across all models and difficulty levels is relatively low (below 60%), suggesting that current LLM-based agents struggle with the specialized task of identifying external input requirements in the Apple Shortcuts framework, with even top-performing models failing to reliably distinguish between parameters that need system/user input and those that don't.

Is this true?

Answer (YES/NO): YES